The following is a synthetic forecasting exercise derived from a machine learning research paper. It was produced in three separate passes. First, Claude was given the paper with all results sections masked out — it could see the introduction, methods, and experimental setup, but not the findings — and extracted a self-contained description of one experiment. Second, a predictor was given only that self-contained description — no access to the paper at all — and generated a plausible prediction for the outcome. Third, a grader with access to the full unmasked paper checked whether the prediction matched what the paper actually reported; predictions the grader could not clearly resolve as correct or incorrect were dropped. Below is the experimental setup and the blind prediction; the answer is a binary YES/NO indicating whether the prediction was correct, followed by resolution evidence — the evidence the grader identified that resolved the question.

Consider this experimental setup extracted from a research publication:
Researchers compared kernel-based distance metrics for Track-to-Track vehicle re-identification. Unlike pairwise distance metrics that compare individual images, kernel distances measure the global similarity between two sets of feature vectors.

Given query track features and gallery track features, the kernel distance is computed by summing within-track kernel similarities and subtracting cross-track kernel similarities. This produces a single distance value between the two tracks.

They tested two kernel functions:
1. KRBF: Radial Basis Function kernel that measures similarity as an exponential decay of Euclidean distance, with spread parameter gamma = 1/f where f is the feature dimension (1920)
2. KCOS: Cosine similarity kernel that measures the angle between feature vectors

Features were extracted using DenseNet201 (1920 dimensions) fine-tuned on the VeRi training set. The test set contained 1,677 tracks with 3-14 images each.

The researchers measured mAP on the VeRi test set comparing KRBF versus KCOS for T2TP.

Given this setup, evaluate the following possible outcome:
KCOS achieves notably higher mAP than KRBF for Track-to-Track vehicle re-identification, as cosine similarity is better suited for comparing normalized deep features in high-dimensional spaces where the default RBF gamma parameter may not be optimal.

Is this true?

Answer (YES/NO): NO